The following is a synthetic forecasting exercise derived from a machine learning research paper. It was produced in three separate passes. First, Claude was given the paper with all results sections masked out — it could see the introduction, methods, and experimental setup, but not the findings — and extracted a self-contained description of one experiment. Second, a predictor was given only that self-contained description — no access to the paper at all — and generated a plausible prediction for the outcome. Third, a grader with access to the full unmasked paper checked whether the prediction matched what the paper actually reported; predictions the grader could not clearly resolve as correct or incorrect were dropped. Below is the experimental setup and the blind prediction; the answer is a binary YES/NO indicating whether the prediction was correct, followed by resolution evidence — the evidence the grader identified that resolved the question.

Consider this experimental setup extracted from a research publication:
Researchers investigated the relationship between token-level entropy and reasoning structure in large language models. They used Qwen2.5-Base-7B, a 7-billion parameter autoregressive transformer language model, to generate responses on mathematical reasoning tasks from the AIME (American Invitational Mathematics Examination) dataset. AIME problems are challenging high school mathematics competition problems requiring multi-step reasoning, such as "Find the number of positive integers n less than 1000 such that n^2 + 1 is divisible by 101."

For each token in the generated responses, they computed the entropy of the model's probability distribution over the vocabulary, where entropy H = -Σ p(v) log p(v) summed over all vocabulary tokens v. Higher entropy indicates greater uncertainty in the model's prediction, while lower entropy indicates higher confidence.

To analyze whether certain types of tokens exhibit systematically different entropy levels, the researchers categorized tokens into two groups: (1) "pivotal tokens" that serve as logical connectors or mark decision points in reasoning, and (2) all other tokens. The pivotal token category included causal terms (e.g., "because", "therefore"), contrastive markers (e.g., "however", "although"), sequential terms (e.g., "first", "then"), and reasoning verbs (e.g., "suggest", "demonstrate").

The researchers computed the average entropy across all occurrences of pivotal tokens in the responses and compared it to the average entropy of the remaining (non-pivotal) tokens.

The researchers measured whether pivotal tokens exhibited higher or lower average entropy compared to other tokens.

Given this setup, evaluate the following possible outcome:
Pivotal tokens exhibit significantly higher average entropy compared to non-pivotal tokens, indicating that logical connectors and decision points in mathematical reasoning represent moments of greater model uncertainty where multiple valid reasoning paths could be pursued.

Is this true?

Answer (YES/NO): YES